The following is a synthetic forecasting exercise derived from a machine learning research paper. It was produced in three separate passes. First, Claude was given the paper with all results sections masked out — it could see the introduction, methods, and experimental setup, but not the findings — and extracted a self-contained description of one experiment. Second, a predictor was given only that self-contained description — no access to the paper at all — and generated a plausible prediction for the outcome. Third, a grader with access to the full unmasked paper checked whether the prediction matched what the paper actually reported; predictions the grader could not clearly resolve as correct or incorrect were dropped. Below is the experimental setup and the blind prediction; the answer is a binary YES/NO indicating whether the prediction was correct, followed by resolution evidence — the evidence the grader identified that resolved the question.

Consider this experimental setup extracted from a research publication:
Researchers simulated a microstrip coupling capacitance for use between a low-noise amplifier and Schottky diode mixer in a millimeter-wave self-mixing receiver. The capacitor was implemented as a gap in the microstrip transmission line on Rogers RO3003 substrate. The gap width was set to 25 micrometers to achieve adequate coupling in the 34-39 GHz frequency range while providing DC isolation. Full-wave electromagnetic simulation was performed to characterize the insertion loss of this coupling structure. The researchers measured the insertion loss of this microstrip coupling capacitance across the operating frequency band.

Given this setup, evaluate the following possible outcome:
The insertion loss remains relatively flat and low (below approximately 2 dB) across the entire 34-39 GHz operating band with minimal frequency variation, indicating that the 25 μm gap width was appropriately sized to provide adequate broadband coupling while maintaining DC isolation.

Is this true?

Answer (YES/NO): NO